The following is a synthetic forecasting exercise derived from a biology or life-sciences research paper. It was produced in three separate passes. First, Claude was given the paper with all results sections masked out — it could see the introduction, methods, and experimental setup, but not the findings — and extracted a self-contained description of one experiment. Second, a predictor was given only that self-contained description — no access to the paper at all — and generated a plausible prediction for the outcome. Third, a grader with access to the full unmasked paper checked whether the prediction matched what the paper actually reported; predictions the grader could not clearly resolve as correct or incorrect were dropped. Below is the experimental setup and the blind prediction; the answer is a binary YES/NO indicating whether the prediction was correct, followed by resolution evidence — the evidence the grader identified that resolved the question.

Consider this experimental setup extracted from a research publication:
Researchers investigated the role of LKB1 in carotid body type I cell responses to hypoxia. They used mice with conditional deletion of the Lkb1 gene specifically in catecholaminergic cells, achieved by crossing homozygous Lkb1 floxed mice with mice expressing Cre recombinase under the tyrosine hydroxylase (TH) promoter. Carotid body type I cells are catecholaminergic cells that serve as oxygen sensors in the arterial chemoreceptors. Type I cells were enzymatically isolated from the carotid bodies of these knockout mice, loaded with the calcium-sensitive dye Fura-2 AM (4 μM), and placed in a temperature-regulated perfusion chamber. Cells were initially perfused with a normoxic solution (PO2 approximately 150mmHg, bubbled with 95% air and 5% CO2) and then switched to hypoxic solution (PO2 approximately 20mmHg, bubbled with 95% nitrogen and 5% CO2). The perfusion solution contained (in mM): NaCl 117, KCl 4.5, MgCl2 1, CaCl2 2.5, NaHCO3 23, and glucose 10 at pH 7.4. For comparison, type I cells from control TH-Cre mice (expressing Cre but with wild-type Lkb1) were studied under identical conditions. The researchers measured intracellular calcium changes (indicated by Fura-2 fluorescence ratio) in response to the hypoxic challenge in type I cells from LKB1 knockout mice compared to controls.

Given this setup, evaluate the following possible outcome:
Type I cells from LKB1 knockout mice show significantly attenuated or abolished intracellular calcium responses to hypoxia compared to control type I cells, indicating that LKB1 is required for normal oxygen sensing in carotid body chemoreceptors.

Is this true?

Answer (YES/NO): YES